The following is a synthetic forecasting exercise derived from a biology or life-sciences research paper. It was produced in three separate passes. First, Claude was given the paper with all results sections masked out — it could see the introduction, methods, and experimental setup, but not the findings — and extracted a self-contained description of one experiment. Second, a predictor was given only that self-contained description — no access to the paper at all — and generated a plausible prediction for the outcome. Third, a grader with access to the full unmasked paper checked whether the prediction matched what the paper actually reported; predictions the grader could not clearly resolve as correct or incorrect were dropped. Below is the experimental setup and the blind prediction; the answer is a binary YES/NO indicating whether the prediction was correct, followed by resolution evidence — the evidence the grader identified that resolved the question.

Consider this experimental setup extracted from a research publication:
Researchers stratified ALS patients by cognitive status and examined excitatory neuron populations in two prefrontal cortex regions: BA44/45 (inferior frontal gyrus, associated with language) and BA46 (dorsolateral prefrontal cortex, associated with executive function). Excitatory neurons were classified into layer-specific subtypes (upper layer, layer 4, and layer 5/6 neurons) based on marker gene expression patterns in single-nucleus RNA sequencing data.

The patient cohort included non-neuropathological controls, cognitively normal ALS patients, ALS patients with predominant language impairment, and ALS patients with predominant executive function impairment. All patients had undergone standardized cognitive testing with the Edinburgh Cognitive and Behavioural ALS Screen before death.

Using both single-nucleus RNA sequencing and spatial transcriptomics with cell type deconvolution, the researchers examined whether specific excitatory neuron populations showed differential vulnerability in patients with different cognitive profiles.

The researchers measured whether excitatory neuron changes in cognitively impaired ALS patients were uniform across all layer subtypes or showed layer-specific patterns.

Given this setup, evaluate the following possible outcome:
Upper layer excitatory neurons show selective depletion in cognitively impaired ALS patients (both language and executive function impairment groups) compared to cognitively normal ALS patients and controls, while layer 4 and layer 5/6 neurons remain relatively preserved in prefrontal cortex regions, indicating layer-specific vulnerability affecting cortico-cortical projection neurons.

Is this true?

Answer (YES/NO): NO